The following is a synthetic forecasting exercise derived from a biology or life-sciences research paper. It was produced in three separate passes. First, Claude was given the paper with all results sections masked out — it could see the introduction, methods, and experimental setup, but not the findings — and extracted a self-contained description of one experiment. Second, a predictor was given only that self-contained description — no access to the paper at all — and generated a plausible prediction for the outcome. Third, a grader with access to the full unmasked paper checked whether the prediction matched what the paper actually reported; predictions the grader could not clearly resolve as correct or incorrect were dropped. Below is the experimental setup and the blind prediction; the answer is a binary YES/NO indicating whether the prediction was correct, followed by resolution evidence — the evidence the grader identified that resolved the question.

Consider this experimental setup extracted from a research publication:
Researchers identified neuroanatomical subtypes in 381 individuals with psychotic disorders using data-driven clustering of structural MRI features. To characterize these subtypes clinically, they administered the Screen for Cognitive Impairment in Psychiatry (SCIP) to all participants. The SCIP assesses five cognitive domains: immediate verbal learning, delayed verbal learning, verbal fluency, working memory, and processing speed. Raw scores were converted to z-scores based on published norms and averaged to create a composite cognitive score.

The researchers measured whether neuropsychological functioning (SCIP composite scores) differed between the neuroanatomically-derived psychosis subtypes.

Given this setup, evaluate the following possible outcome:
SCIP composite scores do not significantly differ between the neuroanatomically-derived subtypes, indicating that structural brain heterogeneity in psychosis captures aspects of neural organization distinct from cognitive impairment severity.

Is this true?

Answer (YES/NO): NO